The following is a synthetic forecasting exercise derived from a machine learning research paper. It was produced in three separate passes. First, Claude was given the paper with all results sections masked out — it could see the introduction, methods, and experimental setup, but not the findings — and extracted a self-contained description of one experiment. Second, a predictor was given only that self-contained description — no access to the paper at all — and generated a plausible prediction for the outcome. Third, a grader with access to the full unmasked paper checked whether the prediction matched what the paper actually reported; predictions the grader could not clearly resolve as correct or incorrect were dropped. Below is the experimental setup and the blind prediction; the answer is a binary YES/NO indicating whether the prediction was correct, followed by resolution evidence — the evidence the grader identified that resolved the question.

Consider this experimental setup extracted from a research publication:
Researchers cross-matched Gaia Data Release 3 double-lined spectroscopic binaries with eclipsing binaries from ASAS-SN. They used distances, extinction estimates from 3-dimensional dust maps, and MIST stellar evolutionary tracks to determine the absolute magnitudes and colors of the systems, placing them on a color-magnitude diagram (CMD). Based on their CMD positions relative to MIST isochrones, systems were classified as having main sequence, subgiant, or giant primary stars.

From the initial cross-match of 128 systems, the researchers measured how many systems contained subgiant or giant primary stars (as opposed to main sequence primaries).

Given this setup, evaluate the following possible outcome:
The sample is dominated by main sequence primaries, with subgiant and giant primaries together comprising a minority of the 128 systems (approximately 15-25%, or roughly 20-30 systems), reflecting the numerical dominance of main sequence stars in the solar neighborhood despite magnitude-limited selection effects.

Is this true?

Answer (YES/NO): YES